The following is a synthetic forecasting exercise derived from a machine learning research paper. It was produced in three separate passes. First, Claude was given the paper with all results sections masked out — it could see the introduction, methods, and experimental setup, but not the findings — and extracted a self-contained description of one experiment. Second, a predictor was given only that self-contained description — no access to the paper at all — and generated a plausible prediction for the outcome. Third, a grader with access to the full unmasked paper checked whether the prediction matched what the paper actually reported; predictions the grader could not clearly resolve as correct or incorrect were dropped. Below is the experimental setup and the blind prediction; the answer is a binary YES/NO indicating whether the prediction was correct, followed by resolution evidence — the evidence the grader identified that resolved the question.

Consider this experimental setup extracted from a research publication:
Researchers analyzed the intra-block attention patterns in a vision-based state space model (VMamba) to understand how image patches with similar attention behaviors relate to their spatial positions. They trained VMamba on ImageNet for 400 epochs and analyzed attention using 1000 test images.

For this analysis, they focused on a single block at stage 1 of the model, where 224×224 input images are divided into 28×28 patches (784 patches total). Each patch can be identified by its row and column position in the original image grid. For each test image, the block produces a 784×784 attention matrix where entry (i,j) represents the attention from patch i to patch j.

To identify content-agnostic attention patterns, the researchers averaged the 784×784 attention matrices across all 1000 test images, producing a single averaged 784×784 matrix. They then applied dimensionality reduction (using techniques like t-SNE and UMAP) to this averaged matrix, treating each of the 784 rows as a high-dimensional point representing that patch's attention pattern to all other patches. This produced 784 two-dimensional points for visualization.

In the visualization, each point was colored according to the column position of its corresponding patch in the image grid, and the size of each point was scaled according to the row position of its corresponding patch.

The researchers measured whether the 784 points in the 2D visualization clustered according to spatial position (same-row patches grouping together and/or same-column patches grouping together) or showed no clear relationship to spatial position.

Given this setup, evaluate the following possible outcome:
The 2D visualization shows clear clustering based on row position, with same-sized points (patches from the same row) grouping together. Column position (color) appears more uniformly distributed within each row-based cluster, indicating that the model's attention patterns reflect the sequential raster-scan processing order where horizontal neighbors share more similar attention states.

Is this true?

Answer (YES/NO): NO